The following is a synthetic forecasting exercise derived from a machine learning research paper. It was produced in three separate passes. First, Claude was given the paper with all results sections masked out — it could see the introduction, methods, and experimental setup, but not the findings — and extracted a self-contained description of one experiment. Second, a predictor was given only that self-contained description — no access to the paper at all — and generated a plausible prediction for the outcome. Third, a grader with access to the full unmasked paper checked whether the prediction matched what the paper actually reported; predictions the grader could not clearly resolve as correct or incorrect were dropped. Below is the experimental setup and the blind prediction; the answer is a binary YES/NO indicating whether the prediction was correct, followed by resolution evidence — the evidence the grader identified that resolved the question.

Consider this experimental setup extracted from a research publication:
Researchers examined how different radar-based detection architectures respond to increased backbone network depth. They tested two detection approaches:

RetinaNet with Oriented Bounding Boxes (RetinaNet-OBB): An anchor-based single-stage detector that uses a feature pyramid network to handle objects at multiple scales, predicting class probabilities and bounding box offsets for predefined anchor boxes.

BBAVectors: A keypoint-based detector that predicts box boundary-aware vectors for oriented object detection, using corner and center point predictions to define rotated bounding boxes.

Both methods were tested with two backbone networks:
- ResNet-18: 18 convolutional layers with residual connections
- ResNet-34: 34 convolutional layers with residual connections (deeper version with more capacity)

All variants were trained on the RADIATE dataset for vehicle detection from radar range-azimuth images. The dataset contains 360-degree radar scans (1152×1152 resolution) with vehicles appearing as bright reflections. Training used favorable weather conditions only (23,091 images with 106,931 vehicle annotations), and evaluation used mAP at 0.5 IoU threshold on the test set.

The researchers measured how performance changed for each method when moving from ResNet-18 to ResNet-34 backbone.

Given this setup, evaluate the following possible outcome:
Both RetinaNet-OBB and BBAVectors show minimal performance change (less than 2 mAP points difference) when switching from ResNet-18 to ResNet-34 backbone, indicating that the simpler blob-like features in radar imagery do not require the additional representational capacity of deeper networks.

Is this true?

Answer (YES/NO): NO